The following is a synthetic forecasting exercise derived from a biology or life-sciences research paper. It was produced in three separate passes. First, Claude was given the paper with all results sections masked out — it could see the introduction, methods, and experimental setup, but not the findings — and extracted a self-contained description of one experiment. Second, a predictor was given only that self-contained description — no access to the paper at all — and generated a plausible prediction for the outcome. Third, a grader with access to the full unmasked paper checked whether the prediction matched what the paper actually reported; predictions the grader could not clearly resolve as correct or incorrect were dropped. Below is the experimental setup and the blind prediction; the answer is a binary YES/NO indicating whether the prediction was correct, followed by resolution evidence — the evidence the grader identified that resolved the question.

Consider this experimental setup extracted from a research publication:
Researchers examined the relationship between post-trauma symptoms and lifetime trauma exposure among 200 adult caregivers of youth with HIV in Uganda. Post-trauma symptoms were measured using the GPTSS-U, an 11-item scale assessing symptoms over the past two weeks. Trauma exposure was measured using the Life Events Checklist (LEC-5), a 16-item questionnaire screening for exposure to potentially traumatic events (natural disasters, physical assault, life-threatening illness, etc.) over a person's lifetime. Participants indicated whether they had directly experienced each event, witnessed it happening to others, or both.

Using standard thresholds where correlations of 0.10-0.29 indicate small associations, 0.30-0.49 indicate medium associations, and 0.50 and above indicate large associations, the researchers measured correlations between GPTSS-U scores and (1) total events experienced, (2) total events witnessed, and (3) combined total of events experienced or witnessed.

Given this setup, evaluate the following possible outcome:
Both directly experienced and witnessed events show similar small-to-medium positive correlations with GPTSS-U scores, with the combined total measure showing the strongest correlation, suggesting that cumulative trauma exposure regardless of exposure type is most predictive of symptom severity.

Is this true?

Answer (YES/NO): NO